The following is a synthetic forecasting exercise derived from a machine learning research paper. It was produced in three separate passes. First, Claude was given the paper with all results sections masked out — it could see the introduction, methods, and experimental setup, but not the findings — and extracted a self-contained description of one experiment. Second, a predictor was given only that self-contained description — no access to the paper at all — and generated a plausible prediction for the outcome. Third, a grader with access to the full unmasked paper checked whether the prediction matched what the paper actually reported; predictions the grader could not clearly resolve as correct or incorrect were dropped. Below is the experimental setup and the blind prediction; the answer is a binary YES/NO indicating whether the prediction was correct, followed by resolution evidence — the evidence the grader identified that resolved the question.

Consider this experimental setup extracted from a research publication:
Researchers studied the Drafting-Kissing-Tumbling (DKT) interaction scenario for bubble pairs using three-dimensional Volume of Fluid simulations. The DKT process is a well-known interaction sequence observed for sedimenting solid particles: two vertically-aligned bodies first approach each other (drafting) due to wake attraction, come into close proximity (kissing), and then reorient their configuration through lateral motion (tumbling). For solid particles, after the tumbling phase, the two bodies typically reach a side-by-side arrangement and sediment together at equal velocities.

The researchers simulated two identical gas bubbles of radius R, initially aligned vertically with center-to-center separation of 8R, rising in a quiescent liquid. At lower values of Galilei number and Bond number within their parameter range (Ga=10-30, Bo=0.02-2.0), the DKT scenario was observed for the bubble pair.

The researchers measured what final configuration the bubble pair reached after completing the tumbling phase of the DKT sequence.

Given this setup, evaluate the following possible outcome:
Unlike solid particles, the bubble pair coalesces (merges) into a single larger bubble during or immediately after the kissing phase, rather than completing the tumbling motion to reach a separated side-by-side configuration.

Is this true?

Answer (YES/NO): NO